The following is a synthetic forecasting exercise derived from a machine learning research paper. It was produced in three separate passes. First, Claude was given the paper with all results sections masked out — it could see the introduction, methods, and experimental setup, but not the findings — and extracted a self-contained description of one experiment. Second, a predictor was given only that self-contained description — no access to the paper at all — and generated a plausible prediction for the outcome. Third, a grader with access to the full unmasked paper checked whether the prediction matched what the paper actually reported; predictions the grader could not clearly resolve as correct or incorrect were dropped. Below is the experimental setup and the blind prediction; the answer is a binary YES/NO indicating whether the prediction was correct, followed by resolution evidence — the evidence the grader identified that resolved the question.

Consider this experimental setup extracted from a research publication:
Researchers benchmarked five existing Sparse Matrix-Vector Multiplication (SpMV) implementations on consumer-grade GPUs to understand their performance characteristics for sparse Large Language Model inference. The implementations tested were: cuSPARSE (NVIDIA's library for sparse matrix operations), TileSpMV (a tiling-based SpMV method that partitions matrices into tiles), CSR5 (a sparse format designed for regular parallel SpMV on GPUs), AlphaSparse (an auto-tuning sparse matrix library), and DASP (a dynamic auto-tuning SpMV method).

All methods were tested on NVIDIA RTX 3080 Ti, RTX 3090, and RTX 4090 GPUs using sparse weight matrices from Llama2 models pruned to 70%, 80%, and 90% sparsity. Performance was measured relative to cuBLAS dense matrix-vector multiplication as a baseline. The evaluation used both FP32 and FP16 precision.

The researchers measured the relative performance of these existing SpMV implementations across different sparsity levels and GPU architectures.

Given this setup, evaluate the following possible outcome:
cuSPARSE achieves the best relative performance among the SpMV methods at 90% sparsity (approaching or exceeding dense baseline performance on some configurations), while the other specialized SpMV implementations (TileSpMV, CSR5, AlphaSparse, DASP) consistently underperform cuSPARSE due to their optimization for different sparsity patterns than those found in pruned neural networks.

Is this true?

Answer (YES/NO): NO